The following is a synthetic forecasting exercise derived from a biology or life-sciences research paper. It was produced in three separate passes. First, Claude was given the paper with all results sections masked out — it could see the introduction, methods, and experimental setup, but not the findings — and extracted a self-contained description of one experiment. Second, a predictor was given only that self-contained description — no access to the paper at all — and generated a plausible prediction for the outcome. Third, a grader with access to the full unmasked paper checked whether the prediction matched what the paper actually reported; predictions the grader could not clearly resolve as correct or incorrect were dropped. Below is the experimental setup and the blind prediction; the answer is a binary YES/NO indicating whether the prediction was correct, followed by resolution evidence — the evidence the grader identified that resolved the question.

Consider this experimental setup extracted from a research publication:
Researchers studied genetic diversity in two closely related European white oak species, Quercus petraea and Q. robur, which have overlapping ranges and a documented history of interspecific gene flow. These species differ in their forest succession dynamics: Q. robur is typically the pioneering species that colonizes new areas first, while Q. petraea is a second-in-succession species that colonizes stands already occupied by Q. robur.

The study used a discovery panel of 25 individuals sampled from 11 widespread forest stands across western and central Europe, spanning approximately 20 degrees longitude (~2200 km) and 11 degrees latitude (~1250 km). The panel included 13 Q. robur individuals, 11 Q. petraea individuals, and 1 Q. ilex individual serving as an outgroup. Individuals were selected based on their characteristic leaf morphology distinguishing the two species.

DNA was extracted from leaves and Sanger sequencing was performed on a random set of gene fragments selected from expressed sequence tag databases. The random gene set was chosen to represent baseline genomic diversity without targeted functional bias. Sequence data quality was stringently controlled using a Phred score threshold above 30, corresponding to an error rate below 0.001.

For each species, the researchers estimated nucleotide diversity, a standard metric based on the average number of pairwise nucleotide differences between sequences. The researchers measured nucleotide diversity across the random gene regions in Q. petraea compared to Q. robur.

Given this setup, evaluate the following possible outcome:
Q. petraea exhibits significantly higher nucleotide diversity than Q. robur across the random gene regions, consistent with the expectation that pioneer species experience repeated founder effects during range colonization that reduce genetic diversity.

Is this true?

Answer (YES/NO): YES